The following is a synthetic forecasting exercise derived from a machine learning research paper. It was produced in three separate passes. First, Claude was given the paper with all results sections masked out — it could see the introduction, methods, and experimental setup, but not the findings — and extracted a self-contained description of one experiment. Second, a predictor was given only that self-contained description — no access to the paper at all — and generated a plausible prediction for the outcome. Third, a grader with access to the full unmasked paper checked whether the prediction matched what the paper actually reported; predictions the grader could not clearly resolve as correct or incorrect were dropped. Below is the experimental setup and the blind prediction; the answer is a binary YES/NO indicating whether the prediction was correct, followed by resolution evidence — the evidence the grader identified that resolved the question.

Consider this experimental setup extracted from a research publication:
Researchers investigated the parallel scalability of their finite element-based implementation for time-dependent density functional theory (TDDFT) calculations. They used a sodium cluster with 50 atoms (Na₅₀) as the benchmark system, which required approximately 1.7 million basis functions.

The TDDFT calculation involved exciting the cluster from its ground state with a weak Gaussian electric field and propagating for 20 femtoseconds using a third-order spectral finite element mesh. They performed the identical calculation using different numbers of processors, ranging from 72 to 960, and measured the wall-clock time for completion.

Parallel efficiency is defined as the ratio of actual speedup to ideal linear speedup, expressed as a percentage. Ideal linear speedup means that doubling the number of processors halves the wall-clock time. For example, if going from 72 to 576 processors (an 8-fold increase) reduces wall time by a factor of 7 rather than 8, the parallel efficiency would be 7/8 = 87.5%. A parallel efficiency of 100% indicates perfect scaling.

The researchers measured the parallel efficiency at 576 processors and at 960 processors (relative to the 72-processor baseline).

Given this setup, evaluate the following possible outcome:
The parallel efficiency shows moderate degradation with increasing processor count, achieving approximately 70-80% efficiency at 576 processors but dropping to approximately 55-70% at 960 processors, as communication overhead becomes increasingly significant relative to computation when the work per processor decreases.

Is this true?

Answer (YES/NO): NO